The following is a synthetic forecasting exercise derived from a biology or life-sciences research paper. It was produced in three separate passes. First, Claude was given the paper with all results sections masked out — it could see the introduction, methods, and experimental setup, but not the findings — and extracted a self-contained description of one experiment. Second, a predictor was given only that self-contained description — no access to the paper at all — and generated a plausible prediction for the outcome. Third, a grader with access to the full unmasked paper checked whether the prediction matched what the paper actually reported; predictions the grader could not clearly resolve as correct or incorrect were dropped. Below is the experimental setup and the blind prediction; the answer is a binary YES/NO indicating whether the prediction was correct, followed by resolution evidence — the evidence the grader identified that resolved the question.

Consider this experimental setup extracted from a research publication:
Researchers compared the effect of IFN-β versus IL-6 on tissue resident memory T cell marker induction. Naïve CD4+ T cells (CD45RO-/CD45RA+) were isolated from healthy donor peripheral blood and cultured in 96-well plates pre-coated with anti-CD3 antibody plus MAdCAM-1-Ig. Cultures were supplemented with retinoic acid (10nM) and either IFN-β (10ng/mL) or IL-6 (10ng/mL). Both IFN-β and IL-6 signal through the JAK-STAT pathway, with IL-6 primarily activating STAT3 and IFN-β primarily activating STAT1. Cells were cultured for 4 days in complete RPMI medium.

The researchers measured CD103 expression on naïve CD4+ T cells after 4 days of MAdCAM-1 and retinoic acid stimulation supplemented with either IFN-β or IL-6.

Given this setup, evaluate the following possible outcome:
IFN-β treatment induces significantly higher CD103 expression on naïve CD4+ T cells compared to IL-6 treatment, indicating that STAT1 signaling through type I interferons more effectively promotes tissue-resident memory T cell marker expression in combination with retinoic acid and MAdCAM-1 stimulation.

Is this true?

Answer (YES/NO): NO